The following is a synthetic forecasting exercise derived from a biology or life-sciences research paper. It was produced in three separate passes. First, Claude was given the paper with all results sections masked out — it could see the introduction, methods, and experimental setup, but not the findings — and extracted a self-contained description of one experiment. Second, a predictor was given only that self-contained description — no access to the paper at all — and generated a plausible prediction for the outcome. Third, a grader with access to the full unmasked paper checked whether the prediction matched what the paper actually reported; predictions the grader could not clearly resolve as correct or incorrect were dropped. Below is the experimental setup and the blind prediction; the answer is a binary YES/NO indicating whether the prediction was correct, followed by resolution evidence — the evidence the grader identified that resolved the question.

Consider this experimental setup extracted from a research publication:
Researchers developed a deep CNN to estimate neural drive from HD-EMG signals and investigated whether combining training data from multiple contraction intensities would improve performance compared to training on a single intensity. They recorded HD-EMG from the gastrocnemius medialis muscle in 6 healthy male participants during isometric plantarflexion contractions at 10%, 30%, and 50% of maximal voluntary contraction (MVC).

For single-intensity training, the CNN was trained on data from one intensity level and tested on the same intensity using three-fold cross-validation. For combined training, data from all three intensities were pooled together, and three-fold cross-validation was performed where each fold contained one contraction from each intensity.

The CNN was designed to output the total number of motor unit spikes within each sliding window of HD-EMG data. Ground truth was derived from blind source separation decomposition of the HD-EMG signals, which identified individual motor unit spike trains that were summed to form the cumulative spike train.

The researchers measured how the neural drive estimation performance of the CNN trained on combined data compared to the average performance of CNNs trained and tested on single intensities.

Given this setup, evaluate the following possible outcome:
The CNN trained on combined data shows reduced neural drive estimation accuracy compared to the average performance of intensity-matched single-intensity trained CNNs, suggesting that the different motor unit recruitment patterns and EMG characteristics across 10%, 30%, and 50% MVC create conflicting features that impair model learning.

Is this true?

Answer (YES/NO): NO